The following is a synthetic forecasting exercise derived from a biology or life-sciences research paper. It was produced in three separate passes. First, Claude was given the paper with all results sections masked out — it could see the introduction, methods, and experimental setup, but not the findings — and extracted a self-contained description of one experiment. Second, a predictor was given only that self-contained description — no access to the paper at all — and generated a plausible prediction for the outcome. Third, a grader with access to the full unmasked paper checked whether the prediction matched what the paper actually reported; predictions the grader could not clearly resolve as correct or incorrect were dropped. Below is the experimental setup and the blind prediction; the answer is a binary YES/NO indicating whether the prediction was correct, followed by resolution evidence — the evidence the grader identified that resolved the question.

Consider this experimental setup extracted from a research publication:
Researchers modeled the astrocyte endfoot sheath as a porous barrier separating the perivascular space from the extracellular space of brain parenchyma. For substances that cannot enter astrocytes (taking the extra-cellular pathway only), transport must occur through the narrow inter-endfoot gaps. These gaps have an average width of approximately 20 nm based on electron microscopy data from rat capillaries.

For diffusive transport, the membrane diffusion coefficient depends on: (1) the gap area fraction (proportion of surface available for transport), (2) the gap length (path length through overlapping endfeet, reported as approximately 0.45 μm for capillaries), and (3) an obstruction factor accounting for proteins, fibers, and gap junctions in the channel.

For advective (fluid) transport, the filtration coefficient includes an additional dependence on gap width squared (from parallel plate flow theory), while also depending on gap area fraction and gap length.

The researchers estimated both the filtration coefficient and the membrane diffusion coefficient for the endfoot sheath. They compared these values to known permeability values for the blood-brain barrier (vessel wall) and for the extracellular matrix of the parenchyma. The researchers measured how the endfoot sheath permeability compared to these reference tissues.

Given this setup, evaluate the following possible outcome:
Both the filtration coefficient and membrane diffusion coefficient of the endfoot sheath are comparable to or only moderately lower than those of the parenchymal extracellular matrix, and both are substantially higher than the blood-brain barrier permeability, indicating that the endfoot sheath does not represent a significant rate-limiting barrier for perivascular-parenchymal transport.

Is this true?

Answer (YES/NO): NO